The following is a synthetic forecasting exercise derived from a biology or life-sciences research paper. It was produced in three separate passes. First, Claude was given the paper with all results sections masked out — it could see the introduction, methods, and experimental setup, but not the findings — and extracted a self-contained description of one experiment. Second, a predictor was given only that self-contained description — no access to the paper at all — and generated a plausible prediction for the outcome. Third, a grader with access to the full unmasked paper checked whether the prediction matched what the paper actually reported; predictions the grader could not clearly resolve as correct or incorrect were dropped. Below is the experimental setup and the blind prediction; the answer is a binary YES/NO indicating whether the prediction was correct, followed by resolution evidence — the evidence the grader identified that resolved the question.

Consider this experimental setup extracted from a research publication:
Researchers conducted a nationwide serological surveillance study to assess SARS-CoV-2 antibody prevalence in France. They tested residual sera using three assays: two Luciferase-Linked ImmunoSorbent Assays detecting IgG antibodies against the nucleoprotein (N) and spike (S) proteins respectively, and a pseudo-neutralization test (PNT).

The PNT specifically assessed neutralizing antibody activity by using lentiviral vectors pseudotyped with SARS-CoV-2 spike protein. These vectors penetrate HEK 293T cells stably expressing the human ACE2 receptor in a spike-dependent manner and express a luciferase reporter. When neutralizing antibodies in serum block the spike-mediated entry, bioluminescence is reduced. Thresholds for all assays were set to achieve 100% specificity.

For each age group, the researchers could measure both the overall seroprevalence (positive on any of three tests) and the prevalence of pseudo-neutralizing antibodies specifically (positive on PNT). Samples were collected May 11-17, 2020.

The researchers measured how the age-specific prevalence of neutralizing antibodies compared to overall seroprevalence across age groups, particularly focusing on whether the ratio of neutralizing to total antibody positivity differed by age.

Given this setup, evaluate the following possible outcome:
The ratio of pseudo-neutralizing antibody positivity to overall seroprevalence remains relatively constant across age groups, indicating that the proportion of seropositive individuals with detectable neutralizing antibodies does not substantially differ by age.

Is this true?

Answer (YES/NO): NO